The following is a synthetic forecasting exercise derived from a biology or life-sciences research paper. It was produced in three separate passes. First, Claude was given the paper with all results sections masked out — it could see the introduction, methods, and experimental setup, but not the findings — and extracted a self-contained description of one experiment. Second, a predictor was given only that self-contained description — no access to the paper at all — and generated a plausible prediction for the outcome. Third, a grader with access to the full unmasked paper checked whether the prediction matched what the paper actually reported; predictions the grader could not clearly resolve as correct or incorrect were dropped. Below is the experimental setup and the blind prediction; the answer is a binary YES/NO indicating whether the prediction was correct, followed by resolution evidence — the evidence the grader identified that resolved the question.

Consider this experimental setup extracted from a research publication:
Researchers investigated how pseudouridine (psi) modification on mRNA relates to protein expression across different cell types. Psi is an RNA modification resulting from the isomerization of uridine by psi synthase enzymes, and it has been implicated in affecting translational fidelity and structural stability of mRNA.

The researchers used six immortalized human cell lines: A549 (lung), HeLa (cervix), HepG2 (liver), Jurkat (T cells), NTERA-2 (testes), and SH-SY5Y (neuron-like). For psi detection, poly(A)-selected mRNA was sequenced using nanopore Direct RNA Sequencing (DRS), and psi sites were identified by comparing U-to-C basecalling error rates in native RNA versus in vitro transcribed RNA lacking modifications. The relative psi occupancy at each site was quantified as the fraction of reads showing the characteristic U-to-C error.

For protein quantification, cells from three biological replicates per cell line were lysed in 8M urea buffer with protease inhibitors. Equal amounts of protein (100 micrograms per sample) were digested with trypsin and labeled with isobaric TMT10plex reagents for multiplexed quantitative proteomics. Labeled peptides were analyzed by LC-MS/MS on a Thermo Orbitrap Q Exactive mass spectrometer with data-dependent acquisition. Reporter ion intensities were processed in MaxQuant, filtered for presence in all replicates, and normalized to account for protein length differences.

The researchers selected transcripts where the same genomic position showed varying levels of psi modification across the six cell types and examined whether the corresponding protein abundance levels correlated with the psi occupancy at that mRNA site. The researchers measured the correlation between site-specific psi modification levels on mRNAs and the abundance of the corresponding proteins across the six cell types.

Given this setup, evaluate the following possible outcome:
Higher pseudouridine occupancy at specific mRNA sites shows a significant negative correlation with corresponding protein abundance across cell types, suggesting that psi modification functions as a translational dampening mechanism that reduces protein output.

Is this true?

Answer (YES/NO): NO